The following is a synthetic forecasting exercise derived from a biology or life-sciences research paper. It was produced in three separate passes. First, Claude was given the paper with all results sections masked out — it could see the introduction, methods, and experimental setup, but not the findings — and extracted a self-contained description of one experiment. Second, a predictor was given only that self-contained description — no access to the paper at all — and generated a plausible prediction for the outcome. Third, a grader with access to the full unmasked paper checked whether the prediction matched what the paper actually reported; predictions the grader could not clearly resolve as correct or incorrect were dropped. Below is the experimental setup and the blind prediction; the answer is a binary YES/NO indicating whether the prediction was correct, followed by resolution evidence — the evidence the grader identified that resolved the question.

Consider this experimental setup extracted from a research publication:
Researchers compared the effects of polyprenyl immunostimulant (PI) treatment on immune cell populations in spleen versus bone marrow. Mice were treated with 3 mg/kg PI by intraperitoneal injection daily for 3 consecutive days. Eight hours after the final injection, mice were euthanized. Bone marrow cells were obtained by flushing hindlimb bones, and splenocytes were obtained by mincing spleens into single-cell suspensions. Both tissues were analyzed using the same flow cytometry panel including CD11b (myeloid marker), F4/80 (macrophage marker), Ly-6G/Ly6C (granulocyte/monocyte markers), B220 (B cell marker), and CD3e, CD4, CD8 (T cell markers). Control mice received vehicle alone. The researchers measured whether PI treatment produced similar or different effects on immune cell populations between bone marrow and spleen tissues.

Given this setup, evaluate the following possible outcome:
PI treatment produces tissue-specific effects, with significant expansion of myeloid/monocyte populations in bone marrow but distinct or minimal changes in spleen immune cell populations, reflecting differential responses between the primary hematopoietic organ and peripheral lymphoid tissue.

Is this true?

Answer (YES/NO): NO